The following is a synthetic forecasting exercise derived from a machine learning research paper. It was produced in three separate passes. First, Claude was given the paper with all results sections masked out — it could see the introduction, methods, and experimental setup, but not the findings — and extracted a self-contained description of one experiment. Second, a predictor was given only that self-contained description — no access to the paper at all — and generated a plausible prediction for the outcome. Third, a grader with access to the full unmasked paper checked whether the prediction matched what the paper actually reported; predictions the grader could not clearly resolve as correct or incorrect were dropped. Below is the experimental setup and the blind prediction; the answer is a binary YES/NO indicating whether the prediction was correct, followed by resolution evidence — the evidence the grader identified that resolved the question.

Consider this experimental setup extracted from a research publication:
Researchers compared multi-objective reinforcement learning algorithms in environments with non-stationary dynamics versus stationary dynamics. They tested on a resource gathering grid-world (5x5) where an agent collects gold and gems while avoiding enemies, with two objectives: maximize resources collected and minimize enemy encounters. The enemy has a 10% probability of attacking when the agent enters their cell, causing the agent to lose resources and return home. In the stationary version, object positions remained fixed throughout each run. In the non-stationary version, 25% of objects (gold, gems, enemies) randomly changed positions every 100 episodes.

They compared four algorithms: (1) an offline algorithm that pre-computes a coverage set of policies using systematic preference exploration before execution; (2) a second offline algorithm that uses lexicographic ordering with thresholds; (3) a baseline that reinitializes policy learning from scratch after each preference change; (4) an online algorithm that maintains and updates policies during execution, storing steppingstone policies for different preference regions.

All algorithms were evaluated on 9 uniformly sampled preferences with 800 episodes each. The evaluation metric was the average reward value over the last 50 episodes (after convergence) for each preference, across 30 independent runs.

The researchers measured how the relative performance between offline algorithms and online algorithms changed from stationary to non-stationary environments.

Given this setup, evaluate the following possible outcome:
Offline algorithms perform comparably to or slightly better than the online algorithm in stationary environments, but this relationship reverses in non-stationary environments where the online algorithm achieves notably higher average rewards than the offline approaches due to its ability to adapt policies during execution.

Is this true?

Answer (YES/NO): YES